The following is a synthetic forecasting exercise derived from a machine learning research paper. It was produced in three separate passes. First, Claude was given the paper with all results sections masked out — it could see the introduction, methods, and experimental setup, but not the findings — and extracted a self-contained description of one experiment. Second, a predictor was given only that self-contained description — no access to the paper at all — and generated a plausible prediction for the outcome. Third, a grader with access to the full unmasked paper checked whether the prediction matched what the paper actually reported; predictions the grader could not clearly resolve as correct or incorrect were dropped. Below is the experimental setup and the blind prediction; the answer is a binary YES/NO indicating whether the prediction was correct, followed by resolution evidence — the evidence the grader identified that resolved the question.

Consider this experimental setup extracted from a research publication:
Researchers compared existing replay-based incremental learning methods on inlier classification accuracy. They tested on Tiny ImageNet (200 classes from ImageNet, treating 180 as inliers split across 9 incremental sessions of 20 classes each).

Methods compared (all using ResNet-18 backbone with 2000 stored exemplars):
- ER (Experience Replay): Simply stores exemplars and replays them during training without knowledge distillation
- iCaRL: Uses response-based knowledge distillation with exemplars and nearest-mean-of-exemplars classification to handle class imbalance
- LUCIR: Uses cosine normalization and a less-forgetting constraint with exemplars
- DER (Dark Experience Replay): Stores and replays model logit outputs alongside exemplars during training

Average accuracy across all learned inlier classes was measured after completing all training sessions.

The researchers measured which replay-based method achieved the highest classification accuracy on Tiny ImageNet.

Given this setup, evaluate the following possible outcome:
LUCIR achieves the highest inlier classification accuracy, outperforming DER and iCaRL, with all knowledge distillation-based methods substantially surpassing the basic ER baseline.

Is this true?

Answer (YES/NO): NO